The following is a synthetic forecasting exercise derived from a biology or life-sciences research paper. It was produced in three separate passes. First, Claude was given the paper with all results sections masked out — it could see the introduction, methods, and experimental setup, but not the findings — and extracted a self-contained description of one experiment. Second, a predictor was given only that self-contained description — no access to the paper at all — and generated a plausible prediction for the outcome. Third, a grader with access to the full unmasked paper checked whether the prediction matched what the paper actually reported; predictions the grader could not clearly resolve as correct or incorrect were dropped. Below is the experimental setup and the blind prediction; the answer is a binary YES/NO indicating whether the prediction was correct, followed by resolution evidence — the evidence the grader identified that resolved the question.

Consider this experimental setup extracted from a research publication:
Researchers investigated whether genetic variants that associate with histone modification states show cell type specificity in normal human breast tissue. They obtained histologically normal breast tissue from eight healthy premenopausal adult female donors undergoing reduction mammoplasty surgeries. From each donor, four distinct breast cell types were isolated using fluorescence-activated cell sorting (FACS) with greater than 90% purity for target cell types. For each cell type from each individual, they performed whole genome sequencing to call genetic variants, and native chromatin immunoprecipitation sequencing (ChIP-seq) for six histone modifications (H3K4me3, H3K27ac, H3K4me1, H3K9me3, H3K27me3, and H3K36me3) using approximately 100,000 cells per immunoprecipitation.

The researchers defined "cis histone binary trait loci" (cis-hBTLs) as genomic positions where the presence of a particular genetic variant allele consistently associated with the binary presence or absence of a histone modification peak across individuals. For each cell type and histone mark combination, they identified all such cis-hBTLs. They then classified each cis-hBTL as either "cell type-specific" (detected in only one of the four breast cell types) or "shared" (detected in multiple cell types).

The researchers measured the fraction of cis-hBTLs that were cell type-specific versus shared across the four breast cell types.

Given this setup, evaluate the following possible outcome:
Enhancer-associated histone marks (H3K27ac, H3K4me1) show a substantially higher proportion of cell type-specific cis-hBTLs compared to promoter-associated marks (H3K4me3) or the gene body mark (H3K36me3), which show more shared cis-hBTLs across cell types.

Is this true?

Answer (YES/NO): NO